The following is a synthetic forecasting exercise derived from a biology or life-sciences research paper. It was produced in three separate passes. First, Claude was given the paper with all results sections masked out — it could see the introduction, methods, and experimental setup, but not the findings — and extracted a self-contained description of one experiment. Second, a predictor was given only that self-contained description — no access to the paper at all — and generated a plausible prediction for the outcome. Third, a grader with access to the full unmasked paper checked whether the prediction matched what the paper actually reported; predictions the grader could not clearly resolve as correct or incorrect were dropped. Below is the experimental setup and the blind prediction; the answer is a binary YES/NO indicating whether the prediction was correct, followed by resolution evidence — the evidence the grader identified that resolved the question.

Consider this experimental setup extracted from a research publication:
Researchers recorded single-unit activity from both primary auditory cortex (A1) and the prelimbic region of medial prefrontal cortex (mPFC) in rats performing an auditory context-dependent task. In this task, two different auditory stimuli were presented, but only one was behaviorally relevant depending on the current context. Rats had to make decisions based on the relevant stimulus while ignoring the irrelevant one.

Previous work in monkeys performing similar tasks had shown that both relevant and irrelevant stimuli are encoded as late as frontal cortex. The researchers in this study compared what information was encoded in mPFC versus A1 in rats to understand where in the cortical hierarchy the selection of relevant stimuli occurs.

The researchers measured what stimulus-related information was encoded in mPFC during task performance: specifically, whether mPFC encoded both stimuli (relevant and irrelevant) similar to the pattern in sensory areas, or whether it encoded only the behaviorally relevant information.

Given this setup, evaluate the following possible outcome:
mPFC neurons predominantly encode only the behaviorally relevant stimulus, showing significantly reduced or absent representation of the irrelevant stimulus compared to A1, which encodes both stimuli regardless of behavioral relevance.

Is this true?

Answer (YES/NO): YES